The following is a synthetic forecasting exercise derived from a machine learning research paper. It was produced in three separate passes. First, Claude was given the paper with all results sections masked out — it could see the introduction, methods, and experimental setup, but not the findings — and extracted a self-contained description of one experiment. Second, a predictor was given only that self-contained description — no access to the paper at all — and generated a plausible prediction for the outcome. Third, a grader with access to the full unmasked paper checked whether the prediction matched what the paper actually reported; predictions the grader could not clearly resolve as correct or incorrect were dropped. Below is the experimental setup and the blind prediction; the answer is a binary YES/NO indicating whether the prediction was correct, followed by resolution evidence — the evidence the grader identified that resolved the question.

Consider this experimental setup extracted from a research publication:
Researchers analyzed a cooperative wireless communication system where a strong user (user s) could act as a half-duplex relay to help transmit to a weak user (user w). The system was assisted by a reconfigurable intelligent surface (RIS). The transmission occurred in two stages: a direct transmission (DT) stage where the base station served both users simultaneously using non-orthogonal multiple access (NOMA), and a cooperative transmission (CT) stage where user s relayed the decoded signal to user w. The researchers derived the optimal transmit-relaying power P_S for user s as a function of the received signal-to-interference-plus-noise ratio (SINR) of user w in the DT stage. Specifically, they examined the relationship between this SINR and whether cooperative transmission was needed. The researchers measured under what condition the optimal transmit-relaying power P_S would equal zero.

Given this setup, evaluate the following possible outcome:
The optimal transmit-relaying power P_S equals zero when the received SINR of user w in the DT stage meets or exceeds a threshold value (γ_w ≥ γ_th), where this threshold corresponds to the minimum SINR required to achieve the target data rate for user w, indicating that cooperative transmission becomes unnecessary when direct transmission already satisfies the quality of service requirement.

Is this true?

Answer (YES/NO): YES